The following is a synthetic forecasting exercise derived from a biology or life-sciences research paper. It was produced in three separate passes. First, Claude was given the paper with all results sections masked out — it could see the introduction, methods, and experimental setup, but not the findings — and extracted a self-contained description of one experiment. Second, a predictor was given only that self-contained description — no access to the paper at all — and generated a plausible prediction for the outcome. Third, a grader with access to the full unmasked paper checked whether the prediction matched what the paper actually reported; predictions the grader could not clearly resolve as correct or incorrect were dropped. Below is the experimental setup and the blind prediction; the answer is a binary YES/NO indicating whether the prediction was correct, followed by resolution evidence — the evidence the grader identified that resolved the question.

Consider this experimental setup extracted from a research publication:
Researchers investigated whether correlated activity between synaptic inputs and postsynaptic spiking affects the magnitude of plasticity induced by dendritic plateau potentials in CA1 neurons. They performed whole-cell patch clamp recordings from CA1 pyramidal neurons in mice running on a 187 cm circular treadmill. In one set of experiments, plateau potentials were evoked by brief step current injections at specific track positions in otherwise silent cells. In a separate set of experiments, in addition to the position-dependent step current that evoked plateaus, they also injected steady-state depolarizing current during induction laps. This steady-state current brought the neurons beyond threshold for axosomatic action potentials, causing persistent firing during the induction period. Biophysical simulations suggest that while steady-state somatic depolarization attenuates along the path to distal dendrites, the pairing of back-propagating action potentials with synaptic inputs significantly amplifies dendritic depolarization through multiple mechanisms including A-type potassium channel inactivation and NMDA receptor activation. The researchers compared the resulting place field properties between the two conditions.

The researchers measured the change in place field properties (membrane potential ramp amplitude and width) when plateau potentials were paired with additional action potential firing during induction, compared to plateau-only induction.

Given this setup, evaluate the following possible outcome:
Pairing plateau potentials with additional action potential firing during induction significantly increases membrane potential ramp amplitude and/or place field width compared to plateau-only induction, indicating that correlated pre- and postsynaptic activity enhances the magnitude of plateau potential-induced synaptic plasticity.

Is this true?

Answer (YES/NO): NO